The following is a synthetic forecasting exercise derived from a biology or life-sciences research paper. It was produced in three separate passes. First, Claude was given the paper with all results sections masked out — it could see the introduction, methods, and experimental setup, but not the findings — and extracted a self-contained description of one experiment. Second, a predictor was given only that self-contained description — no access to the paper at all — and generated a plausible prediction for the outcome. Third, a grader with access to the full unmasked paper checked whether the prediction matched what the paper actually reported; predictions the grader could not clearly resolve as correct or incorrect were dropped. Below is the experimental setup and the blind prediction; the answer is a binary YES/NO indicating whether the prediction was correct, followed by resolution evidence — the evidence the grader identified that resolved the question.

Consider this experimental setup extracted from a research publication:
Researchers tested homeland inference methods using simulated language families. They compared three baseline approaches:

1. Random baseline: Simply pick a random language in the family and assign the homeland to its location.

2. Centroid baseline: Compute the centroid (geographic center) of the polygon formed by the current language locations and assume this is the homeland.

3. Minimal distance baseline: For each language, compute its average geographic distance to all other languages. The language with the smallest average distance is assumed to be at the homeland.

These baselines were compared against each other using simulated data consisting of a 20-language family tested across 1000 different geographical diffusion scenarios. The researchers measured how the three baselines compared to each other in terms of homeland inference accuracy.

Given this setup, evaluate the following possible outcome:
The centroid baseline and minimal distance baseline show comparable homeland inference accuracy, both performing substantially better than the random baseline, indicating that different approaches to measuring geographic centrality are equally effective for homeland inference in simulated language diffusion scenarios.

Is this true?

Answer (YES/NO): NO